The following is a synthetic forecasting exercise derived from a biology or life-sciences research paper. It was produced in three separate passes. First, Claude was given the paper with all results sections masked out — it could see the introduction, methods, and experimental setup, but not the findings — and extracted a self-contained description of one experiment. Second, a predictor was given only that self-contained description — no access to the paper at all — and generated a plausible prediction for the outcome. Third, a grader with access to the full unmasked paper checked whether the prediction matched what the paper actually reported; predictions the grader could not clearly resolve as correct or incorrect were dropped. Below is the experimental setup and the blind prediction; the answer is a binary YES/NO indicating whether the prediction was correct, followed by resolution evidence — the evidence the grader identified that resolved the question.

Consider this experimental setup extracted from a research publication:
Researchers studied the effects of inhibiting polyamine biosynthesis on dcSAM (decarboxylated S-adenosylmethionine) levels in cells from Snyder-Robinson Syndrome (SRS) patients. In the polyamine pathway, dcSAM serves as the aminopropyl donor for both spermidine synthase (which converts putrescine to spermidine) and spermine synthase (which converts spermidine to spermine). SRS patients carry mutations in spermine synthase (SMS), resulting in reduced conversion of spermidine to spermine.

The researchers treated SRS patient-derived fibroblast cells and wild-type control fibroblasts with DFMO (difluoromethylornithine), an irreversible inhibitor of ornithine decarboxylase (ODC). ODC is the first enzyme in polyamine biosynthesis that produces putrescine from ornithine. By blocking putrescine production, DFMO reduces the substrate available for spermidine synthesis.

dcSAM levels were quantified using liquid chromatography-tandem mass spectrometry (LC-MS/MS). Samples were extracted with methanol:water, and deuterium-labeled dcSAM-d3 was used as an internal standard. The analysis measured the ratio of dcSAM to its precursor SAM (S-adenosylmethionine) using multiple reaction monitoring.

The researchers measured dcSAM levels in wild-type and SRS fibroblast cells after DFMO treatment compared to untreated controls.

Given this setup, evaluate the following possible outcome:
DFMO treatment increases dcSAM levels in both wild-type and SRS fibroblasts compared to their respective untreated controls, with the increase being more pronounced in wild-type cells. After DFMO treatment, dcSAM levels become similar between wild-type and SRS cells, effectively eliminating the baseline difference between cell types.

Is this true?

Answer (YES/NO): NO